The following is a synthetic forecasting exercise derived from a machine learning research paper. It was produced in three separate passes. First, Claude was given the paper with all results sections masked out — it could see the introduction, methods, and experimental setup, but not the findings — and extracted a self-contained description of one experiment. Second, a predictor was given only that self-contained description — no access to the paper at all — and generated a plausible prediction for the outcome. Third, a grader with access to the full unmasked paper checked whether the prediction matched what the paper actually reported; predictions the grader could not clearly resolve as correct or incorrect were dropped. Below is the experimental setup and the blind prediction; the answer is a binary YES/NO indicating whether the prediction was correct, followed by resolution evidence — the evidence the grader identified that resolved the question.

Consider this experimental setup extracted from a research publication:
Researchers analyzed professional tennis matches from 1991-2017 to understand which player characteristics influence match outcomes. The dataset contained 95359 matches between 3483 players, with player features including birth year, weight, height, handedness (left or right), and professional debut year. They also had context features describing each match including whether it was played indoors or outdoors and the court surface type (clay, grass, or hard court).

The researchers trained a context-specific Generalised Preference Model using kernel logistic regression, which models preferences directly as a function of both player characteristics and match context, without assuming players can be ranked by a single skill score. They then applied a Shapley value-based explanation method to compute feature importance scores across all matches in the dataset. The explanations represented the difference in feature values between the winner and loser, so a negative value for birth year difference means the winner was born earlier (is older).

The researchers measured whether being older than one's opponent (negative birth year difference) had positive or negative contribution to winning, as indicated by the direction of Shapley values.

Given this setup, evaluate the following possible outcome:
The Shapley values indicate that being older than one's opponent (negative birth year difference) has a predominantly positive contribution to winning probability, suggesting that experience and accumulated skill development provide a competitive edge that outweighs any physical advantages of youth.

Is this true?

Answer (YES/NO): YES